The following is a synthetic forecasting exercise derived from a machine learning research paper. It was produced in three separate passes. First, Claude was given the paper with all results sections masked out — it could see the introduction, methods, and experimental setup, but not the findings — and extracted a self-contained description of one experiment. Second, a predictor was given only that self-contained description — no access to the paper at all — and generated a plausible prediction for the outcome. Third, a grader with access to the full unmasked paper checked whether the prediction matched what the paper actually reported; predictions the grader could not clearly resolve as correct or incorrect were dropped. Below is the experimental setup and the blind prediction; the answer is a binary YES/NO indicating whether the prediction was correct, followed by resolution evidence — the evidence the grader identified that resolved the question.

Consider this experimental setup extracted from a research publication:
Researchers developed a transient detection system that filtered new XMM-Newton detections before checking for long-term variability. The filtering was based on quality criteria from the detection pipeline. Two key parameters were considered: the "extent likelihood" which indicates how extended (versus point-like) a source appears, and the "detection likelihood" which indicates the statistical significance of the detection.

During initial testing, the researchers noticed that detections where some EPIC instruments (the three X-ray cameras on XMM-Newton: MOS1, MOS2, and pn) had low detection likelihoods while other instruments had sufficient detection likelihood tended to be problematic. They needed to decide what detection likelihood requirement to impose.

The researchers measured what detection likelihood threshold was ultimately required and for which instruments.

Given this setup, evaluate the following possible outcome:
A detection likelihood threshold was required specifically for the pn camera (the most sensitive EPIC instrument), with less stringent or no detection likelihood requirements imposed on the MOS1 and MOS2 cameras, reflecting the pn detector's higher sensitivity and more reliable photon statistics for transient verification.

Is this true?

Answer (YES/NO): NO